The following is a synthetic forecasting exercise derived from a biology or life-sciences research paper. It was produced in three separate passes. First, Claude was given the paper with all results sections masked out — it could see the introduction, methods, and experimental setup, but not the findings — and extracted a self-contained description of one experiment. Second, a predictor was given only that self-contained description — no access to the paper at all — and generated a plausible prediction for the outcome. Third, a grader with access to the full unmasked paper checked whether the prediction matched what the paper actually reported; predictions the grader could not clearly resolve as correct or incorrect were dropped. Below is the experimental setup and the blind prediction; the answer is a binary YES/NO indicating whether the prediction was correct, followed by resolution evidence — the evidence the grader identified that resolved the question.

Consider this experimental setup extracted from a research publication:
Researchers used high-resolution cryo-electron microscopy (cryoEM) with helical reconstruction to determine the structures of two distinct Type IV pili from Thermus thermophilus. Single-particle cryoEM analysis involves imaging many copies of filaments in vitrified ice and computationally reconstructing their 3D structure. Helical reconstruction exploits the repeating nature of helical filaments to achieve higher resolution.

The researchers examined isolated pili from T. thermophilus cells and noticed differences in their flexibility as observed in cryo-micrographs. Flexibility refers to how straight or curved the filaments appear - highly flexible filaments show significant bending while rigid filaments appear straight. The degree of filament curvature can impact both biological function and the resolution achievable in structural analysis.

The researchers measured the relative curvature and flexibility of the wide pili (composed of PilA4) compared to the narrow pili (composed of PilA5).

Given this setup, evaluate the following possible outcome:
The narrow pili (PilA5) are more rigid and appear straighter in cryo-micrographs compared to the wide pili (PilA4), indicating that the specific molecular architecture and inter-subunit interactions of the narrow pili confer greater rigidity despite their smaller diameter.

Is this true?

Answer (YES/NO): NO